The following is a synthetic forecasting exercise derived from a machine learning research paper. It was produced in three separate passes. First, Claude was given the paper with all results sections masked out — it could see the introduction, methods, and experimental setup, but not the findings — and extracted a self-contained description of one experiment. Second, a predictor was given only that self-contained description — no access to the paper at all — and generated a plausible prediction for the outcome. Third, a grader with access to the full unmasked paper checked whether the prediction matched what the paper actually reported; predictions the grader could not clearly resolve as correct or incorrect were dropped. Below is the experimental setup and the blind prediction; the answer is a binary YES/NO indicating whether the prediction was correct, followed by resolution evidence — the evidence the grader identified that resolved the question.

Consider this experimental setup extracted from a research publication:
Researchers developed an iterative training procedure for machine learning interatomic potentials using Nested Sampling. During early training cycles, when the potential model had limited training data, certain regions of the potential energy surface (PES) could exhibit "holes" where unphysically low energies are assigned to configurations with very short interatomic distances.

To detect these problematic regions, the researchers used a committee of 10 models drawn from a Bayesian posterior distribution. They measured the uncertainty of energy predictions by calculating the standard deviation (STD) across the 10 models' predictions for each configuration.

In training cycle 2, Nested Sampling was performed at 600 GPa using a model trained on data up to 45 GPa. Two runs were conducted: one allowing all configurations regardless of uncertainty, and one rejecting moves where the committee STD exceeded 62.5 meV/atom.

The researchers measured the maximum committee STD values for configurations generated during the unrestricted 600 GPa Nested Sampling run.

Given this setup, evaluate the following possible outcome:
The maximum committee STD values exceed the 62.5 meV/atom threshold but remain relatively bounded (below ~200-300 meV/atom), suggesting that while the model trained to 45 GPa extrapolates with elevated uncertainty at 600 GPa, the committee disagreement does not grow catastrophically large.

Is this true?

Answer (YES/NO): NO